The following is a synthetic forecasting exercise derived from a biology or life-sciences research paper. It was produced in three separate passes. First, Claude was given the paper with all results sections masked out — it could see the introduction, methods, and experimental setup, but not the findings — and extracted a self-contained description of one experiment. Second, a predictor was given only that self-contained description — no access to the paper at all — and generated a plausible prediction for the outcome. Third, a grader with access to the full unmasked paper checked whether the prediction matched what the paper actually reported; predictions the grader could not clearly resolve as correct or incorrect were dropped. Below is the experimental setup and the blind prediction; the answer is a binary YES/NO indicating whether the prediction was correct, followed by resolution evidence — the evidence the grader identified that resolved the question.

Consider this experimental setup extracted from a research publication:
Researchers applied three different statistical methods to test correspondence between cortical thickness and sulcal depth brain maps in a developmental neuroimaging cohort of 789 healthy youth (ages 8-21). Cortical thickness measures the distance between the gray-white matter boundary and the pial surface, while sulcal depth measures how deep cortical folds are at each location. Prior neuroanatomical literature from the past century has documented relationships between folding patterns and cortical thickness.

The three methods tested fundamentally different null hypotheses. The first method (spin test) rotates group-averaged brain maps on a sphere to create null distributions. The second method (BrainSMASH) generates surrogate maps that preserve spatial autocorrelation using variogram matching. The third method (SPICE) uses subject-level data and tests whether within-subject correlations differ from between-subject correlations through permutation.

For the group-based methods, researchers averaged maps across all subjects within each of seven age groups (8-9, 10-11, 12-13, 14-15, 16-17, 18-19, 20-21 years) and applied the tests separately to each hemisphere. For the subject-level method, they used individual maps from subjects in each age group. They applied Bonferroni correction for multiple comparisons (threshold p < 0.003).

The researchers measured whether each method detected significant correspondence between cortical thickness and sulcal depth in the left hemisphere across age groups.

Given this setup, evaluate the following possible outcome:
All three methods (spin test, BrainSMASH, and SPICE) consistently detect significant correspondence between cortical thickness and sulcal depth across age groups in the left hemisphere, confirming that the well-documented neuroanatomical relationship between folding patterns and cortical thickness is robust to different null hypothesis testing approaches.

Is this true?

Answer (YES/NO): YES